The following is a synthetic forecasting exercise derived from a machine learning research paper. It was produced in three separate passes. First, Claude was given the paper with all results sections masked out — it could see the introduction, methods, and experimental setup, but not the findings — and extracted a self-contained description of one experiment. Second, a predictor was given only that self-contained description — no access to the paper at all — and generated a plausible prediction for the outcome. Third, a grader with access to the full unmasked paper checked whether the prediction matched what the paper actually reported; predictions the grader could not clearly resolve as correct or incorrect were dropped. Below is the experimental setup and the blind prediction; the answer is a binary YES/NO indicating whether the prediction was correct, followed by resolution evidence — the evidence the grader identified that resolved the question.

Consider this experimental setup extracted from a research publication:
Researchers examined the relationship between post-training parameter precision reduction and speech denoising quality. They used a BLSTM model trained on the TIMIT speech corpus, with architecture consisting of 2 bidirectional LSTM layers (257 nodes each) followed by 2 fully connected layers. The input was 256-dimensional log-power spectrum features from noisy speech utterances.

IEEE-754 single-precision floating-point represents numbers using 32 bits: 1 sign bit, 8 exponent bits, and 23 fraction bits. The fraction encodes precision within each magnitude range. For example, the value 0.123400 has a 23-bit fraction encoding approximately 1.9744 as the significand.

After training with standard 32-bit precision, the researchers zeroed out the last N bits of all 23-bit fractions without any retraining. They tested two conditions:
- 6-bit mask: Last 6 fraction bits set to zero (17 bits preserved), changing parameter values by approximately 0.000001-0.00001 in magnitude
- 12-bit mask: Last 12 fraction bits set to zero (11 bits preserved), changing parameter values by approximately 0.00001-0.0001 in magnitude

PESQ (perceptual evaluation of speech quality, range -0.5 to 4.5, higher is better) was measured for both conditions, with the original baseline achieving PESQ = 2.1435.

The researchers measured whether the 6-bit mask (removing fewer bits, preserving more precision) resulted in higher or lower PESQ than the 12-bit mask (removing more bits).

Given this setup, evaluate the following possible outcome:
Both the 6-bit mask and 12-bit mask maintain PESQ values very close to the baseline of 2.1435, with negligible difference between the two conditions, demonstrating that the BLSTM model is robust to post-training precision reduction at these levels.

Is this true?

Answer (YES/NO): NO